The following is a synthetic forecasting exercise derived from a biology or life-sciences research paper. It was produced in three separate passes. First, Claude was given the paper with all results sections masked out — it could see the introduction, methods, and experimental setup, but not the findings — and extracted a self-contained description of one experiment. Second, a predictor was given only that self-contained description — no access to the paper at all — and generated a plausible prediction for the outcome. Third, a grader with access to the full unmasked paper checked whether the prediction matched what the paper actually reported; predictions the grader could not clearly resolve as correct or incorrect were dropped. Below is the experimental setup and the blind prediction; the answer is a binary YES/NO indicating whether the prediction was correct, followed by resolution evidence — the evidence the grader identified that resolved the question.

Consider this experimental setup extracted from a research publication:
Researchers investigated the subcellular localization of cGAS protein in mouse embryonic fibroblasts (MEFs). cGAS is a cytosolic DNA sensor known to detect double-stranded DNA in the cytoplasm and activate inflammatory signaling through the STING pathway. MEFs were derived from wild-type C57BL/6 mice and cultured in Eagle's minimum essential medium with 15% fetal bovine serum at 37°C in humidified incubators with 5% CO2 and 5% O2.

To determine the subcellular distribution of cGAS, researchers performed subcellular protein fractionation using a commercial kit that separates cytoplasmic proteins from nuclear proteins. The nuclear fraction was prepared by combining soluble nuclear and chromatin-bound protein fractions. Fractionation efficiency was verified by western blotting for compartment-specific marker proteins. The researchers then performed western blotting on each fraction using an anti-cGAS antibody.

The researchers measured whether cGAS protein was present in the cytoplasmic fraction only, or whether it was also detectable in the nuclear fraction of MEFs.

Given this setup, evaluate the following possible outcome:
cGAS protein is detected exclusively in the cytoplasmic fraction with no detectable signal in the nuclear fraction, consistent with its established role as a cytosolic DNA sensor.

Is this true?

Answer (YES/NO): NO